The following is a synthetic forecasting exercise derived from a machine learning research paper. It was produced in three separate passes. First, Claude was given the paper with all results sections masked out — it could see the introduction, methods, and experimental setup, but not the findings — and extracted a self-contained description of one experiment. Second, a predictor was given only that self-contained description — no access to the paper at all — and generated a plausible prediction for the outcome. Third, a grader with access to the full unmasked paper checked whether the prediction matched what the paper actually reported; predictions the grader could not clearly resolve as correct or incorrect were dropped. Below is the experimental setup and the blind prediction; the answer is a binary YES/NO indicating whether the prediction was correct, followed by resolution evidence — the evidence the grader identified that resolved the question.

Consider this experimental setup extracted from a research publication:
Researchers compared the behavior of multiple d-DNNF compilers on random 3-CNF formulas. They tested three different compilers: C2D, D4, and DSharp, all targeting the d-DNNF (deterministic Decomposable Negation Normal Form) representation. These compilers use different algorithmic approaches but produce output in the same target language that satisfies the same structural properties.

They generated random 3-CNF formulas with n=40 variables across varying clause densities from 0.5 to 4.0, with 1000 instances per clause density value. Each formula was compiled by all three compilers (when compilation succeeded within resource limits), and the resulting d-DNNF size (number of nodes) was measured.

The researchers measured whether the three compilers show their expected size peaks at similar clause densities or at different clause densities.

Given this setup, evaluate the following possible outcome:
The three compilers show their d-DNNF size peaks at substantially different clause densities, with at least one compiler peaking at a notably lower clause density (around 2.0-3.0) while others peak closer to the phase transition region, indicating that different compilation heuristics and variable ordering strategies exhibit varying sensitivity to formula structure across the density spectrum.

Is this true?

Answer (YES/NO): NO